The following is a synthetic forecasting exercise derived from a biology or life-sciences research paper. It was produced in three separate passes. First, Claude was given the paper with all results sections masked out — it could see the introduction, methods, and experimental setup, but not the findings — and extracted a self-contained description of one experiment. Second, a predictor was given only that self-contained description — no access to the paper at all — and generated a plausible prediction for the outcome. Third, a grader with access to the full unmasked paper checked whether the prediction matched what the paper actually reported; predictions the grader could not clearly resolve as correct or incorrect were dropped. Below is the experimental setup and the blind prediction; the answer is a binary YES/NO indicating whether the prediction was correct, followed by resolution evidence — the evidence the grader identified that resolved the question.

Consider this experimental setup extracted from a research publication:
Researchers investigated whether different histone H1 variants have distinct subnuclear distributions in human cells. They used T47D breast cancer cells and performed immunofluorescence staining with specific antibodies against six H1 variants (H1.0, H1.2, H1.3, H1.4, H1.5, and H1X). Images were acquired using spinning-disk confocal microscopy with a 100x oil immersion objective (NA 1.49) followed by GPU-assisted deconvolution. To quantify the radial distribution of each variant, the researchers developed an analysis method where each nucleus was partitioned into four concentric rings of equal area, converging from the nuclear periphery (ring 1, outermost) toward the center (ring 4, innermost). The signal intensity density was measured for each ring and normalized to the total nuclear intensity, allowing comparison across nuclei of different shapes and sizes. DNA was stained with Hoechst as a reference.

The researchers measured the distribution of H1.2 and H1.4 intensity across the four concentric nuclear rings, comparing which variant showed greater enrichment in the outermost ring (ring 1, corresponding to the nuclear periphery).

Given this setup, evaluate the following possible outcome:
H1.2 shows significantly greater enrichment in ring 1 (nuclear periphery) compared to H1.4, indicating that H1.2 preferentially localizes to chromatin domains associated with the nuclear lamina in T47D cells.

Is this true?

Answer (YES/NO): YES